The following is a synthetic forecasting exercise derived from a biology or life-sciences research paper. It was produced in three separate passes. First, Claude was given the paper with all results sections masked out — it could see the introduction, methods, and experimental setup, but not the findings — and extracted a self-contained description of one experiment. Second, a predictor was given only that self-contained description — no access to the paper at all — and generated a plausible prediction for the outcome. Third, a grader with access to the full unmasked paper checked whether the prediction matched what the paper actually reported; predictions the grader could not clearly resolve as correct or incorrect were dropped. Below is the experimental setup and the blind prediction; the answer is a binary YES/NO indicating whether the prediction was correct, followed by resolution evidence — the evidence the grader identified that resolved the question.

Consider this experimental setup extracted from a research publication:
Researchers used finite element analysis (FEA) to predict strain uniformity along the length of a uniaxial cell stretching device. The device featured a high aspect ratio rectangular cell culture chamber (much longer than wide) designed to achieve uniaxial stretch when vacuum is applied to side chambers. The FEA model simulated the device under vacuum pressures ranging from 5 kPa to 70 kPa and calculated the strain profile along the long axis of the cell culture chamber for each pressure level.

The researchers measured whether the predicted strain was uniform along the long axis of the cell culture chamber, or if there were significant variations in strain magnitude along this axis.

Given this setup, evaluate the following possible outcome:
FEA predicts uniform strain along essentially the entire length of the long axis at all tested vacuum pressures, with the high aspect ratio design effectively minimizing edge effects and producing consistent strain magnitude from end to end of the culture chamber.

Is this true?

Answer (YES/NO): YES